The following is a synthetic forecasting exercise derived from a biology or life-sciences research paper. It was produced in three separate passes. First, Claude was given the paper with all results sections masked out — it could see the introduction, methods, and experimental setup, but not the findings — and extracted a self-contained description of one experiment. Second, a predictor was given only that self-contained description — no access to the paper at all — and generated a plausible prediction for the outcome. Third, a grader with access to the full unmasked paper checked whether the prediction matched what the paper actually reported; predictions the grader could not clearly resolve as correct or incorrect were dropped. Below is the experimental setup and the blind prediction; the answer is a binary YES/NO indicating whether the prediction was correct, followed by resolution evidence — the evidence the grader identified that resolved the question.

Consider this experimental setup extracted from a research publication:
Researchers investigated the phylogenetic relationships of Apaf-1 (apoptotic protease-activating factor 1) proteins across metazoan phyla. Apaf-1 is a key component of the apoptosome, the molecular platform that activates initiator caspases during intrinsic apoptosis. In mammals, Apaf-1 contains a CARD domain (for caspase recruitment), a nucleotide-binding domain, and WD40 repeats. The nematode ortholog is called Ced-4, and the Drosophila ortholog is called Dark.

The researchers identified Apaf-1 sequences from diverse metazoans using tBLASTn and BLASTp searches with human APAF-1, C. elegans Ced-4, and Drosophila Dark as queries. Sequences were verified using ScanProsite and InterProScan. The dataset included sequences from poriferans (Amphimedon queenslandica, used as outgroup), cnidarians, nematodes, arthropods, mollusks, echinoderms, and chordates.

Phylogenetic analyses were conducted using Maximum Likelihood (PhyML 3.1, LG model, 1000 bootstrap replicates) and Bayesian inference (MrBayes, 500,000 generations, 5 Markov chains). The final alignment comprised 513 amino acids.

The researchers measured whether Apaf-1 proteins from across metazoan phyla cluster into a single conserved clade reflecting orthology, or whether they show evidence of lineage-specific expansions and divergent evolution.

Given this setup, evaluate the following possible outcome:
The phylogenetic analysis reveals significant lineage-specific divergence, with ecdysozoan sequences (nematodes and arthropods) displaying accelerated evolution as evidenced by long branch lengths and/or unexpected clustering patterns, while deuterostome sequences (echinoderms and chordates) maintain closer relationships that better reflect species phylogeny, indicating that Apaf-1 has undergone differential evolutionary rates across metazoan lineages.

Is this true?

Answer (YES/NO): NO